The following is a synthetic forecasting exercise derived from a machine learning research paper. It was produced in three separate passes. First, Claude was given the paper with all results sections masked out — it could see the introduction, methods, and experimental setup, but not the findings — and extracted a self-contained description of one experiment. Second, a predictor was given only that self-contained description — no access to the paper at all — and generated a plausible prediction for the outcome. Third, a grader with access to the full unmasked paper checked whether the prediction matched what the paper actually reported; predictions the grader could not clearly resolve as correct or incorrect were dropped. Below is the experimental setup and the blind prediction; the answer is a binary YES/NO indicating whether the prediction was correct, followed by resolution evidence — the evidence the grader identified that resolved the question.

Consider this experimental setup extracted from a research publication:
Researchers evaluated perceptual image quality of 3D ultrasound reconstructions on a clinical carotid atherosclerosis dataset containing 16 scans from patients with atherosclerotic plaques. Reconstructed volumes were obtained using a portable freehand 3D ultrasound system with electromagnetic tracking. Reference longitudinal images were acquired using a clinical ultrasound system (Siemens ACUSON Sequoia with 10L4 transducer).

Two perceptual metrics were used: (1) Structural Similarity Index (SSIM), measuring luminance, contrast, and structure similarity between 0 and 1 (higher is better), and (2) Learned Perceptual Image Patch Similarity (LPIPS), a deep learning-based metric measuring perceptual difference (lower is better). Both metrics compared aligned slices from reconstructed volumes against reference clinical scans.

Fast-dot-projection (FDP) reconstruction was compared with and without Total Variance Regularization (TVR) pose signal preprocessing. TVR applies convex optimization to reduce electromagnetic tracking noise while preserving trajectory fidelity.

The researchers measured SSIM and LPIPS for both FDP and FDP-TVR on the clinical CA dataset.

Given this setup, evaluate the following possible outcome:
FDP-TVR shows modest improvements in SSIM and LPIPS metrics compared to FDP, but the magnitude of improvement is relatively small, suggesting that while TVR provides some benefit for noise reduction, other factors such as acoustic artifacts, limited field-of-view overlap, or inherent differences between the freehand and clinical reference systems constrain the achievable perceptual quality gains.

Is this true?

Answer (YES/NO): YES